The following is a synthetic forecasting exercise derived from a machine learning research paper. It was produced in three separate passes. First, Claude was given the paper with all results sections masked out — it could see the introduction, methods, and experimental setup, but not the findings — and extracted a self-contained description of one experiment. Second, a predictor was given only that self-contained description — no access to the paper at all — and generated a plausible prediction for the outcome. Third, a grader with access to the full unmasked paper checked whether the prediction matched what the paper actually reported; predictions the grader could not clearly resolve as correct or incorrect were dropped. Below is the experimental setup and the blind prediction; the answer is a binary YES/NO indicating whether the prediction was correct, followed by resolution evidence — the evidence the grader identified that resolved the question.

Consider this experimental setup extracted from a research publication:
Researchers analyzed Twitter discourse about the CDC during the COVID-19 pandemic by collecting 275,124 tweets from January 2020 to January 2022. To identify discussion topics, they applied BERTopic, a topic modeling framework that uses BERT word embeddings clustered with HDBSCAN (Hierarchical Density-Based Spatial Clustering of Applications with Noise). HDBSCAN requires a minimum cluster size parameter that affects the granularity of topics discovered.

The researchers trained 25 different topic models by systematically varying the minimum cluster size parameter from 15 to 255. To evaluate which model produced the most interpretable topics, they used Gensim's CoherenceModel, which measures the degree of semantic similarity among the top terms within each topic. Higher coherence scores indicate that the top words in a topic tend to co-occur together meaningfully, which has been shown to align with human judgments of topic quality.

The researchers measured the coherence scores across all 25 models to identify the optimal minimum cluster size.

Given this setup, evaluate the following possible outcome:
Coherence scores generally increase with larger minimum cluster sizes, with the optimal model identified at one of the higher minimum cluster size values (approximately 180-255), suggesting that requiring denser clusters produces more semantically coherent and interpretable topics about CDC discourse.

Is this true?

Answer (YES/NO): NO